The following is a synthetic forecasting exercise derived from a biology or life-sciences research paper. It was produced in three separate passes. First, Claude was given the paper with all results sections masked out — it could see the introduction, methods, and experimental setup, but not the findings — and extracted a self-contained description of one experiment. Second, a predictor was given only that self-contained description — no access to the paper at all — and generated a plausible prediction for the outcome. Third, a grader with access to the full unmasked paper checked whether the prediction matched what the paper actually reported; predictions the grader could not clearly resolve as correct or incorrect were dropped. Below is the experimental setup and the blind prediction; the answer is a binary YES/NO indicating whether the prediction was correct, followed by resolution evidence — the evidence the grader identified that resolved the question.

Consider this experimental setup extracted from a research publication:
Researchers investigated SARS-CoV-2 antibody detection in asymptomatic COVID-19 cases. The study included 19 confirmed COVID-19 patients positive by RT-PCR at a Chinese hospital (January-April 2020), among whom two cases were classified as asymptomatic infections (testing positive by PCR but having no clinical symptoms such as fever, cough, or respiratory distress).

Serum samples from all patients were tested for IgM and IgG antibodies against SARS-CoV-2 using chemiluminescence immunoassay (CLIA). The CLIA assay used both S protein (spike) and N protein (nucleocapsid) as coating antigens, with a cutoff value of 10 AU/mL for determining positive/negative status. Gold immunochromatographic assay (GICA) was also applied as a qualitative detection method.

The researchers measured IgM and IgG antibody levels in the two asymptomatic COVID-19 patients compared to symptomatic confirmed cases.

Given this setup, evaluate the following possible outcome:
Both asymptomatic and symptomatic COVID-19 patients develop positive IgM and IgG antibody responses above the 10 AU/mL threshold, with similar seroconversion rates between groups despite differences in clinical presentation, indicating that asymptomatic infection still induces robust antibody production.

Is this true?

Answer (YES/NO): NO